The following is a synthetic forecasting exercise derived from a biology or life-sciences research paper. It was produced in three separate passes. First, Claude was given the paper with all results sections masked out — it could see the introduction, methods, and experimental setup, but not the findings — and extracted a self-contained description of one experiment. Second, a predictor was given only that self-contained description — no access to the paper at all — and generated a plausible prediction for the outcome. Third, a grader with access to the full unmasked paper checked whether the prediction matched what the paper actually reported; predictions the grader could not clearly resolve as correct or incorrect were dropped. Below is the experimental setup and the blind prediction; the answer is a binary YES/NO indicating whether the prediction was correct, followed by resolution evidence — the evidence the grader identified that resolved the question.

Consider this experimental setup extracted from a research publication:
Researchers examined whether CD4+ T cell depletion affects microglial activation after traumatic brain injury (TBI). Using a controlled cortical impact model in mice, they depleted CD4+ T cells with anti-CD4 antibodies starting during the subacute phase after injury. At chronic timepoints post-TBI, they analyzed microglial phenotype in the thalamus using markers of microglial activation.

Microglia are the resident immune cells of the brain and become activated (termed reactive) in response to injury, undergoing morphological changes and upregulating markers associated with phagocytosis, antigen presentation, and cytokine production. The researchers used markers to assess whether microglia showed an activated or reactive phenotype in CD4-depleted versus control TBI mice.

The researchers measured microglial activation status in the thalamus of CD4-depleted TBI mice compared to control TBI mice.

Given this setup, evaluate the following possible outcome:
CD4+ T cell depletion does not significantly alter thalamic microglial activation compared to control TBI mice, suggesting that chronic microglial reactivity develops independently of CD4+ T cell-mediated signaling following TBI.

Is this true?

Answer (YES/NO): NO